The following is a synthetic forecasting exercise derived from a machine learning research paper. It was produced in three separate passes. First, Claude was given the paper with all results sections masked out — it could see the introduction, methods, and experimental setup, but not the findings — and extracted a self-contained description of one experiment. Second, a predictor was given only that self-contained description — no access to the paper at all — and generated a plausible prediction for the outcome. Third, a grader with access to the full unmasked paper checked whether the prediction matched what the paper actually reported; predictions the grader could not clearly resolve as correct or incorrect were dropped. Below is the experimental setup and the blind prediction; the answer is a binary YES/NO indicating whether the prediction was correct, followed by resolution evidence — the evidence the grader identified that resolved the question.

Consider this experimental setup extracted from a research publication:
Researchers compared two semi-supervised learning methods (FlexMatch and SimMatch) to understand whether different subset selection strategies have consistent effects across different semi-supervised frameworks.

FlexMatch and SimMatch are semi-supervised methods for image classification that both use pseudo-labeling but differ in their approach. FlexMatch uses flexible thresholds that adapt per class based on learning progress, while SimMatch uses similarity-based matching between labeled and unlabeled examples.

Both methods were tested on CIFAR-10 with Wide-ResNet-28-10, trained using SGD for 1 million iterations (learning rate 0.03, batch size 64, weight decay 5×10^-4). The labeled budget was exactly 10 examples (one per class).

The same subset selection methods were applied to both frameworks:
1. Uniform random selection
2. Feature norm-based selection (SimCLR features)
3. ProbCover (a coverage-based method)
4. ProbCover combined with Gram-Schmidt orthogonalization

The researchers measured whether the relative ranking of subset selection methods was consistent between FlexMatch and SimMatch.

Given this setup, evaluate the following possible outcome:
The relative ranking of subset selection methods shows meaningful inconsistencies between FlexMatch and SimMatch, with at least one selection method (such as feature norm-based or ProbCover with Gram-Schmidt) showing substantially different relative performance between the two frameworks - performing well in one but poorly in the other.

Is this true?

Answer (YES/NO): NO